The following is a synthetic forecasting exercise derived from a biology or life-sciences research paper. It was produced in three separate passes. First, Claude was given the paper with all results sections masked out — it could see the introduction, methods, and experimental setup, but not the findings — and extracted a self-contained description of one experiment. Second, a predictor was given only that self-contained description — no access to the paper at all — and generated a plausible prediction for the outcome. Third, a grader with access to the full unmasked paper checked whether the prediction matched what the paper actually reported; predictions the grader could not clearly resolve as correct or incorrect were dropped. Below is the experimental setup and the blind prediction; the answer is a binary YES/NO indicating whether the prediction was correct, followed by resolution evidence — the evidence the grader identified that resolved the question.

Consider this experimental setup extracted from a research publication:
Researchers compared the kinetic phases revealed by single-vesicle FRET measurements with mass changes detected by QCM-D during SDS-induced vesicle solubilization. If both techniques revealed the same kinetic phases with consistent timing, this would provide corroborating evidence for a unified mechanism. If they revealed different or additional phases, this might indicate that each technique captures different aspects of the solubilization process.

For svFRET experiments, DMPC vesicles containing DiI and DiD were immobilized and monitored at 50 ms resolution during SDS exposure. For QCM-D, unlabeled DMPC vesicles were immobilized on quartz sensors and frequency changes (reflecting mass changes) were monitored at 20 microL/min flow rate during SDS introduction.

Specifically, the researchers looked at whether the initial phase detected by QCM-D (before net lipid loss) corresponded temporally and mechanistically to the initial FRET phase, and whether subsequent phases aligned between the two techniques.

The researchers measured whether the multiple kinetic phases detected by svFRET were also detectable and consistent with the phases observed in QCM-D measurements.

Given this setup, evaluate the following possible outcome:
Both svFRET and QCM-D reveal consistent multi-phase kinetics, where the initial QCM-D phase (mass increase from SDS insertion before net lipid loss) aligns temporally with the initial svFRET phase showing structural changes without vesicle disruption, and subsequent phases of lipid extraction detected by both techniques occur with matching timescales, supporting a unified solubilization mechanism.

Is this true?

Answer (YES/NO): NO